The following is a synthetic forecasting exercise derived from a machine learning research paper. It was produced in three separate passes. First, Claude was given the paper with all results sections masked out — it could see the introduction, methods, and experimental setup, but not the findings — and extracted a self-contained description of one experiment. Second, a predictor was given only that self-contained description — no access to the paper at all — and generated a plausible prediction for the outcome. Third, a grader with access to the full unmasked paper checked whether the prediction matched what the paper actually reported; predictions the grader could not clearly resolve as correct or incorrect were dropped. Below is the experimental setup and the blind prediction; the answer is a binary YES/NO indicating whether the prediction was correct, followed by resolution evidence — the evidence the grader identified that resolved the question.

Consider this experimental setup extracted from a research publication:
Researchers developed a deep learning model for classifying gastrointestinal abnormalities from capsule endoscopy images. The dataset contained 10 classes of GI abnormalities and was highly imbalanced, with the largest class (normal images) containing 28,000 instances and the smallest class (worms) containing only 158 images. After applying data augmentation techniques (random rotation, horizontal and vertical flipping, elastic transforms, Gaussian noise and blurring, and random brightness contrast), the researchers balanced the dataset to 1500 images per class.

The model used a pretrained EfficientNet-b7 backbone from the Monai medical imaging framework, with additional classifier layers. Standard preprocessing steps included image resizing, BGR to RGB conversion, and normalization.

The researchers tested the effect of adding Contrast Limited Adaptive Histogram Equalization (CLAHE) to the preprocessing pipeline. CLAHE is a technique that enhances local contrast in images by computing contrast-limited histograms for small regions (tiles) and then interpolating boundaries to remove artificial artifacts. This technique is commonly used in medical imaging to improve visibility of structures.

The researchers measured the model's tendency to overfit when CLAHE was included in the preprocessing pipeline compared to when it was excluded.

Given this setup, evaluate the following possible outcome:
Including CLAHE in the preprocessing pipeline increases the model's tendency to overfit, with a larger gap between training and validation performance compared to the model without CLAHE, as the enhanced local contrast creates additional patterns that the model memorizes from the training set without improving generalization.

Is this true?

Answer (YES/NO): YES